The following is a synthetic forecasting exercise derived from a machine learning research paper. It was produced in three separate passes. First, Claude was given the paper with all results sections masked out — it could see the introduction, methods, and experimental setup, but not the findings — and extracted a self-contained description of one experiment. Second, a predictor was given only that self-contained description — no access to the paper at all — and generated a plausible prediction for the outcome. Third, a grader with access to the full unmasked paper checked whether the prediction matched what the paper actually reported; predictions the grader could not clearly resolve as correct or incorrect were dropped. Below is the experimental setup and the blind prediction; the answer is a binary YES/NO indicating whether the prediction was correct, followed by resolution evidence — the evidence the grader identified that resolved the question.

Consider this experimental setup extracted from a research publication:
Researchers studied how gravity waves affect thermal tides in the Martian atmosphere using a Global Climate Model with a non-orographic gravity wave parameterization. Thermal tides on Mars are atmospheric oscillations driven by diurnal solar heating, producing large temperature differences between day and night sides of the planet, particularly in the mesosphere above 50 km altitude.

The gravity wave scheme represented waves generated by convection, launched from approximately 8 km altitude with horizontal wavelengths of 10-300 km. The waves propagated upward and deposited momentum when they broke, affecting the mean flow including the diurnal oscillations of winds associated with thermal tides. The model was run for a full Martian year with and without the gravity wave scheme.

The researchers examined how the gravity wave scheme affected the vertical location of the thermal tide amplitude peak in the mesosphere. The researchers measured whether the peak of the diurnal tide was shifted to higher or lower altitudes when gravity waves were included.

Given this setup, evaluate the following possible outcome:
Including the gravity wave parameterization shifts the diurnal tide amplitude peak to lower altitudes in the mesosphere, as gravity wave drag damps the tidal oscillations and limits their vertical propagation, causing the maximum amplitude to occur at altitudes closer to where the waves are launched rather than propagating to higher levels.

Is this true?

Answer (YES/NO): YES